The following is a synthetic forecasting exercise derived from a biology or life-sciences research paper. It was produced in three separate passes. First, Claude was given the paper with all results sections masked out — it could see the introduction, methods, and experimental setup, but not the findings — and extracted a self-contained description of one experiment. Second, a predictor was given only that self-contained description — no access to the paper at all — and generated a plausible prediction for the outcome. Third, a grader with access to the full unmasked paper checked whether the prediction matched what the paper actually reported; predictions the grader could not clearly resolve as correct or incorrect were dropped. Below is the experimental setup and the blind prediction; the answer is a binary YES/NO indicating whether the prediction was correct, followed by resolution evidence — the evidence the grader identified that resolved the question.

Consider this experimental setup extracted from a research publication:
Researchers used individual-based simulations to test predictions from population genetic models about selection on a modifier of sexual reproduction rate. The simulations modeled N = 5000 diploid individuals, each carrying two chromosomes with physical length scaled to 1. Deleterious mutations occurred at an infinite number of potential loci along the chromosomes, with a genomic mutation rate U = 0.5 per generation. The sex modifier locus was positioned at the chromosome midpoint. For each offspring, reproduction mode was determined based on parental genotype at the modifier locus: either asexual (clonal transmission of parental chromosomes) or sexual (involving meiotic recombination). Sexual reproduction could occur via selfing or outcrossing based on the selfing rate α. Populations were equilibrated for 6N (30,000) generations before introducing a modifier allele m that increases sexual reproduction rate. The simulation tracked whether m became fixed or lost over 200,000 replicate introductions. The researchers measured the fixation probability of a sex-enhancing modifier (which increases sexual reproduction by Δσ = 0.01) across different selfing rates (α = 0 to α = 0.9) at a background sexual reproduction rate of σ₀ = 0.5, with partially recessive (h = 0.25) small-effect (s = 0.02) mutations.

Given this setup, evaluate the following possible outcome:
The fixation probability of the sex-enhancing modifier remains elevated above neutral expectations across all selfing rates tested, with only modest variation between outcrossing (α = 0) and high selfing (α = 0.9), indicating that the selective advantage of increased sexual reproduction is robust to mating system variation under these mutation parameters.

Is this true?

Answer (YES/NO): NO